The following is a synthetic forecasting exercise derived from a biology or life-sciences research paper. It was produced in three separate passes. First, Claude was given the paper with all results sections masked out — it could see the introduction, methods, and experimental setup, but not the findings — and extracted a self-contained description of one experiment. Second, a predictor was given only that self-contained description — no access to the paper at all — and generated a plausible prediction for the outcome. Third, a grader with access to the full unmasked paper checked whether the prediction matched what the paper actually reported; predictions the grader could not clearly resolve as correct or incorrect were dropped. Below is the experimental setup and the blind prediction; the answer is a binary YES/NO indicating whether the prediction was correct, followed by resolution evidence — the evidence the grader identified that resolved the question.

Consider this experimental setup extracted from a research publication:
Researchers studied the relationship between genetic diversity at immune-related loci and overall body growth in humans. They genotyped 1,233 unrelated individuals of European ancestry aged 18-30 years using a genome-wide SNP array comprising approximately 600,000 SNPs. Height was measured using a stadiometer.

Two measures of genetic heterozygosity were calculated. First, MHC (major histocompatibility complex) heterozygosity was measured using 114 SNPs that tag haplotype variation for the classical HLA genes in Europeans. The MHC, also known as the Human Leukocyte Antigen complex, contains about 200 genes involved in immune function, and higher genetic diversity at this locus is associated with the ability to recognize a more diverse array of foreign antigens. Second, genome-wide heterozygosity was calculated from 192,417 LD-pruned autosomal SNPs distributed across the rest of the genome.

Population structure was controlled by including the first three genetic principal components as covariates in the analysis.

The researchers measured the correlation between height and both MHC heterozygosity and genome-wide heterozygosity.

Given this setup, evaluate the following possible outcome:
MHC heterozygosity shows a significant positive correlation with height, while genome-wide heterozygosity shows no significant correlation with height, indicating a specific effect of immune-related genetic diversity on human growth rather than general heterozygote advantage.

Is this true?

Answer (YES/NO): YES